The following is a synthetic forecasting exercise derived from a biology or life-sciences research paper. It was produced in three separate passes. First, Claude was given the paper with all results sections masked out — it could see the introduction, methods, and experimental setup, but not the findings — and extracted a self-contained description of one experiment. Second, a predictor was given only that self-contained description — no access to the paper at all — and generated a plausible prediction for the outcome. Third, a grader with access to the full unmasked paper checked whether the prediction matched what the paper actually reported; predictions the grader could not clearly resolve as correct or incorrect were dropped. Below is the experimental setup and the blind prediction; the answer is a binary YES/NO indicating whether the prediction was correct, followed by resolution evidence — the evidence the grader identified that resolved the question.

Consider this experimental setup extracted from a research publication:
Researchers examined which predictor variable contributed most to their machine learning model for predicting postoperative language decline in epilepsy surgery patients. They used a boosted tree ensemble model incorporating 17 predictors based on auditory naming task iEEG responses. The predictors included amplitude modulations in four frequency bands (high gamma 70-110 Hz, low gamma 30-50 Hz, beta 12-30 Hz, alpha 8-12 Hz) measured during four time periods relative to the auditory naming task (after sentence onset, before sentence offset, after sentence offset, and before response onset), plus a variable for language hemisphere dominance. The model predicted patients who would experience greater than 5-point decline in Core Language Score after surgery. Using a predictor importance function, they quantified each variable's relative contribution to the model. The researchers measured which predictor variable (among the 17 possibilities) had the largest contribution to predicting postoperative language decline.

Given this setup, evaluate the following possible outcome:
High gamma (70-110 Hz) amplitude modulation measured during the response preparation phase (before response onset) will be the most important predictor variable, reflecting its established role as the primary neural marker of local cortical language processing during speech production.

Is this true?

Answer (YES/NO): NO